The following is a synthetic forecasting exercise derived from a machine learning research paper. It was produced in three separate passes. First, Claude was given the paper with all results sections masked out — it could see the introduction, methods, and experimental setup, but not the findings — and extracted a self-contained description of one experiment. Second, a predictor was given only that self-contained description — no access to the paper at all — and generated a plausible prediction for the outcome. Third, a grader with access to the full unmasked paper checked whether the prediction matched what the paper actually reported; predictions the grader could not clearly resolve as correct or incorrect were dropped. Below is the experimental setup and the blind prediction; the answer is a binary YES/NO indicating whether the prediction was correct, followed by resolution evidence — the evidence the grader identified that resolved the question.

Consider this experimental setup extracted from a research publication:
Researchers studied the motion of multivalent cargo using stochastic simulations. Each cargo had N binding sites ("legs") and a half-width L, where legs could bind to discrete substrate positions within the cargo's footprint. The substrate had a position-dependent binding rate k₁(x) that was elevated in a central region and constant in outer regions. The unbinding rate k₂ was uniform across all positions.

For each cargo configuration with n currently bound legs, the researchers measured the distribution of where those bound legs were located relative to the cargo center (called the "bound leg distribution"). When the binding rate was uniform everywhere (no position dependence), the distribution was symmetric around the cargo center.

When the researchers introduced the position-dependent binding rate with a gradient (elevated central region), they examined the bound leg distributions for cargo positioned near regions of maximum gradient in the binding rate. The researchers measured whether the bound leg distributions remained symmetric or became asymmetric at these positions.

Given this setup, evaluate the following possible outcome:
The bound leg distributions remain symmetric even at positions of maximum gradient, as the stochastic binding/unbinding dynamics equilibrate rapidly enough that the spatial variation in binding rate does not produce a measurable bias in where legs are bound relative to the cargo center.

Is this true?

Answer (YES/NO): NO